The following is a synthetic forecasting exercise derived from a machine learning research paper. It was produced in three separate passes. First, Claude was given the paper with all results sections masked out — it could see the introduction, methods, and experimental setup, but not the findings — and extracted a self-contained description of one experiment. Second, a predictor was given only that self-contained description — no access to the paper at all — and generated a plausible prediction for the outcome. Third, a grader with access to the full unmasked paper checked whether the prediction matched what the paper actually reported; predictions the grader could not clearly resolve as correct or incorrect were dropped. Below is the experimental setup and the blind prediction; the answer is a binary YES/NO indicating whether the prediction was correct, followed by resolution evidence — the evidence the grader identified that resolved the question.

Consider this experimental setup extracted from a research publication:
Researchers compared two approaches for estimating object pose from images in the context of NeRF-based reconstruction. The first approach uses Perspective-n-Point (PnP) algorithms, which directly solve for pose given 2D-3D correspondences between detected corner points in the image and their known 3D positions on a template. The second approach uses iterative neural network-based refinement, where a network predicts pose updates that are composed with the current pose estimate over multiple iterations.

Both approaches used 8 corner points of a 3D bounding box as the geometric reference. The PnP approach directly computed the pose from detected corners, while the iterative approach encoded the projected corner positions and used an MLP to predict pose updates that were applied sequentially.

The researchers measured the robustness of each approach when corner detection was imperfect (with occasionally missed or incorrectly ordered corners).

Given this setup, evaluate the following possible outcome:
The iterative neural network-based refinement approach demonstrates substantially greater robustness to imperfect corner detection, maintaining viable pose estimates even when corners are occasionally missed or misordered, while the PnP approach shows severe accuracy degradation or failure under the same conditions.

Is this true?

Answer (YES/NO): YES